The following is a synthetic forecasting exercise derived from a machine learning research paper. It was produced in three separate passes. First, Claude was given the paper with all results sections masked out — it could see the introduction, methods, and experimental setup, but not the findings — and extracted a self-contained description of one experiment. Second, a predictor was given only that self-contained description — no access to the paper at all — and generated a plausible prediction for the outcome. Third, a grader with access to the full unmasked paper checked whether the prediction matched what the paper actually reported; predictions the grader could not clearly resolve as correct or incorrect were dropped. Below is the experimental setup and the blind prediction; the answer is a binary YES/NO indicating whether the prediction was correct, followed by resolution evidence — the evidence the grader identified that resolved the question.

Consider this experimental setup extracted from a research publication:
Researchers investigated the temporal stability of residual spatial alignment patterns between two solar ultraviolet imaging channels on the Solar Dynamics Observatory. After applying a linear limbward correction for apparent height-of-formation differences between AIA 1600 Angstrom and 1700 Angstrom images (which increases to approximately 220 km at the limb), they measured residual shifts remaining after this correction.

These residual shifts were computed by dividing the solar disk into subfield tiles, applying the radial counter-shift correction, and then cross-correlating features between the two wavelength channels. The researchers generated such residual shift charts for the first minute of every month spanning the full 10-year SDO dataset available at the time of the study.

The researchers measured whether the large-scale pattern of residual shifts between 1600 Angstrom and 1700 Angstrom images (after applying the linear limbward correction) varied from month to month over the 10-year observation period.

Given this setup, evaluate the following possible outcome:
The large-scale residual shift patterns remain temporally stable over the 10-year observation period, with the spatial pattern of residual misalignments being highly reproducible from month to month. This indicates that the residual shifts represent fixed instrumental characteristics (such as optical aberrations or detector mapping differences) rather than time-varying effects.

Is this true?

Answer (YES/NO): YES